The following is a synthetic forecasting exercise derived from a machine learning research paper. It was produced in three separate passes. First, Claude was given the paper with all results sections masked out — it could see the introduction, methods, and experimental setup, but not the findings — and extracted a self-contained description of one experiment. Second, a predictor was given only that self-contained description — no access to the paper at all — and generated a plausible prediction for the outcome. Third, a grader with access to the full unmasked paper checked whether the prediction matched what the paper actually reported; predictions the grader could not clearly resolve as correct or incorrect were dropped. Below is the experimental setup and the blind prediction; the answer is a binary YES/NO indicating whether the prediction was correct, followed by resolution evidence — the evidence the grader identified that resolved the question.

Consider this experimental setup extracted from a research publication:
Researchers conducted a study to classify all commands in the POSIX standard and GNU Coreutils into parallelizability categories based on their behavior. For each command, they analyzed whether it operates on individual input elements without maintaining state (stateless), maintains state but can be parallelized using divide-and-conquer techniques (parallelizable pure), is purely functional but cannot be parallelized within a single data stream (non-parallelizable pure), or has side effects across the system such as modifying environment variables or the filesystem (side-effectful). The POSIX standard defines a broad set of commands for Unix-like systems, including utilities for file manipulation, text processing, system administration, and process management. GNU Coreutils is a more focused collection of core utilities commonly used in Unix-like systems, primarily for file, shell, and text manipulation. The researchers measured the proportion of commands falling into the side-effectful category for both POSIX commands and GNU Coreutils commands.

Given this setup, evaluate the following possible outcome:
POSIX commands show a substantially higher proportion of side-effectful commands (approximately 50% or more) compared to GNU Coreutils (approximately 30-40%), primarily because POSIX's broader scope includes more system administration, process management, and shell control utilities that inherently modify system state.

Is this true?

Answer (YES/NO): NO